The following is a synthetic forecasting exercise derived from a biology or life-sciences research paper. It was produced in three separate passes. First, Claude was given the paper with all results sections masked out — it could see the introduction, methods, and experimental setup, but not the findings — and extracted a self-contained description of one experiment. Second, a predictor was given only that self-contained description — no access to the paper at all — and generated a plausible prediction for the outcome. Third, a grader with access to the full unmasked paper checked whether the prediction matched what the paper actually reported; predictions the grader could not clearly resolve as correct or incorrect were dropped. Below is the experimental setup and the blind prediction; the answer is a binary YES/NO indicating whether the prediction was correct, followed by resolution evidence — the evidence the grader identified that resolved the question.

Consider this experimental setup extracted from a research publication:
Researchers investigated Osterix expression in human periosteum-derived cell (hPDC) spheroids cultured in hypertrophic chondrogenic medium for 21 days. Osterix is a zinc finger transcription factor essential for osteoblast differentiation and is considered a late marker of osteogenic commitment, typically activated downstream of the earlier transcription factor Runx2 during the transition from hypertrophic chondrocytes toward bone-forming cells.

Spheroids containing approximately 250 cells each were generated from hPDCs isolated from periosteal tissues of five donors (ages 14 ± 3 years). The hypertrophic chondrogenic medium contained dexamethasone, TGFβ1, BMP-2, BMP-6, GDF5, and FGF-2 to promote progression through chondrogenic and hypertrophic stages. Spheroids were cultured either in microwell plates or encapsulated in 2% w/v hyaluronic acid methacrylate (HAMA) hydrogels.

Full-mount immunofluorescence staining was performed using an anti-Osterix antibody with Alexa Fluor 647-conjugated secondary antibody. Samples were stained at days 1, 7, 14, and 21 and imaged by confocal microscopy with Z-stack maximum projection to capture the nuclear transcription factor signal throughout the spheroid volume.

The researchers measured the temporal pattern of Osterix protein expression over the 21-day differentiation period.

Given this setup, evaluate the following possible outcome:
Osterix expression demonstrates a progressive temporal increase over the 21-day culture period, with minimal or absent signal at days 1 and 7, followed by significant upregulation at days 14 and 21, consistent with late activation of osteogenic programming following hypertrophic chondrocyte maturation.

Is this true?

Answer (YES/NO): NO